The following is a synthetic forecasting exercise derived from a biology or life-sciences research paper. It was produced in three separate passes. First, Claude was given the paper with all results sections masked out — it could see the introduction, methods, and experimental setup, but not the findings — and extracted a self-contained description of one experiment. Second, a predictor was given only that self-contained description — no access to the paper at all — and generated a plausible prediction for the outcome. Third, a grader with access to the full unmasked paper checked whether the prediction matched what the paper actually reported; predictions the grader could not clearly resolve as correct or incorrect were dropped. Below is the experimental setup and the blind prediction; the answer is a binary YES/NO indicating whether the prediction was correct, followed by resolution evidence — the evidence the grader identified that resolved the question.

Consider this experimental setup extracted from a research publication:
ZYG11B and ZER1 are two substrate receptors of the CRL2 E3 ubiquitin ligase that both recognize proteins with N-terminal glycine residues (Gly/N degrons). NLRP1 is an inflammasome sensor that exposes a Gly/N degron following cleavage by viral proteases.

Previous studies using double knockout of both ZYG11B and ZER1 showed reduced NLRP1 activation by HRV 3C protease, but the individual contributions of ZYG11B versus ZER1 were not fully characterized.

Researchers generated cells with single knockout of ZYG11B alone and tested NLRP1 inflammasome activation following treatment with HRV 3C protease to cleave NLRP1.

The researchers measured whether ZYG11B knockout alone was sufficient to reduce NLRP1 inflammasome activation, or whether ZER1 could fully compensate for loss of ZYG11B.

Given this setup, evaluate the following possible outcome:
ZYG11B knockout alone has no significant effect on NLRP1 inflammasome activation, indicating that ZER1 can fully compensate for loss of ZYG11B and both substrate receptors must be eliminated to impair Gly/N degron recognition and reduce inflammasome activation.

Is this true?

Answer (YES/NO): NO